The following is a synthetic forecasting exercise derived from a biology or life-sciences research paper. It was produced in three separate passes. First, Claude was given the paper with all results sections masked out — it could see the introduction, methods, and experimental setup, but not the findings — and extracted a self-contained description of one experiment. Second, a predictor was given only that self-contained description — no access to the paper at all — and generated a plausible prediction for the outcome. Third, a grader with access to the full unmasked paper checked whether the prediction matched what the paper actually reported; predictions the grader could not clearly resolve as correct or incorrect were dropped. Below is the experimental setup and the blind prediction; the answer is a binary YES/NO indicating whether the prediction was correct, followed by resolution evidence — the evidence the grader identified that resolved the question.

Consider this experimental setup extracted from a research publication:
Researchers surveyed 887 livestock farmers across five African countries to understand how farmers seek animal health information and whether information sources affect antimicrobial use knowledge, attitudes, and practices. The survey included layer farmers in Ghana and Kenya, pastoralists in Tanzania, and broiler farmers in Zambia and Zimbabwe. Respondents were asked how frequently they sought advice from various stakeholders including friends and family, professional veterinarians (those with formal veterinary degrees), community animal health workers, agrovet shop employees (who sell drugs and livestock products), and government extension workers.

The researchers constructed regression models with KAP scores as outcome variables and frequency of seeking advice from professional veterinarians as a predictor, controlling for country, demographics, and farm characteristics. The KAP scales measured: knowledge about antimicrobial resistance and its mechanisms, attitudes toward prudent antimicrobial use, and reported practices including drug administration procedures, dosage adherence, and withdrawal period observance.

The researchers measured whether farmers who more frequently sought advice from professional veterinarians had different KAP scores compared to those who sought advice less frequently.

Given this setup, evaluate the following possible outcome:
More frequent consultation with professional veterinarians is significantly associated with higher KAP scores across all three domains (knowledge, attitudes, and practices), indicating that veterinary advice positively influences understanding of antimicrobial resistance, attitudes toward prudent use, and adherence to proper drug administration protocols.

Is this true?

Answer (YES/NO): YES